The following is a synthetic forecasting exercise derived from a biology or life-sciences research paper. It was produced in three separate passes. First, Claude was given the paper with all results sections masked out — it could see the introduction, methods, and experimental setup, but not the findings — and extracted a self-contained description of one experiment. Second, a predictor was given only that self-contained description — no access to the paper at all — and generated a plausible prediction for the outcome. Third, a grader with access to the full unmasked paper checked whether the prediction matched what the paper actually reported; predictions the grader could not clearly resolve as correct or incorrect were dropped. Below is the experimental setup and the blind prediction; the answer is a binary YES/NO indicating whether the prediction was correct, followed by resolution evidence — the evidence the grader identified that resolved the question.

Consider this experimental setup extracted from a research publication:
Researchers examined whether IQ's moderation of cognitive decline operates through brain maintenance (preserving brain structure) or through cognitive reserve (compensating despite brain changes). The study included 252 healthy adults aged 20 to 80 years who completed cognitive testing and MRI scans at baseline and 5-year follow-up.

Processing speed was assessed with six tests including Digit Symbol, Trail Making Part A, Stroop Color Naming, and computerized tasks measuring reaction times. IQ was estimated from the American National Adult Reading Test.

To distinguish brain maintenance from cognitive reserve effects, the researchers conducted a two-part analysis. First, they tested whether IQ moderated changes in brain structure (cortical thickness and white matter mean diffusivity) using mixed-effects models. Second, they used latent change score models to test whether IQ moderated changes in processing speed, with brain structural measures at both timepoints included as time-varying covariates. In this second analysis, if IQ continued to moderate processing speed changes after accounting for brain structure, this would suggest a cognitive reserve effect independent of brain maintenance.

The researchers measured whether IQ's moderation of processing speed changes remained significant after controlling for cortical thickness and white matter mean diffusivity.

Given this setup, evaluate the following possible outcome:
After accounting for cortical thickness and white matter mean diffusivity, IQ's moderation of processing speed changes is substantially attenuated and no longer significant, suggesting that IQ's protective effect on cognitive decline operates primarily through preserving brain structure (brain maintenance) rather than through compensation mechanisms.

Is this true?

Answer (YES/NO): NO